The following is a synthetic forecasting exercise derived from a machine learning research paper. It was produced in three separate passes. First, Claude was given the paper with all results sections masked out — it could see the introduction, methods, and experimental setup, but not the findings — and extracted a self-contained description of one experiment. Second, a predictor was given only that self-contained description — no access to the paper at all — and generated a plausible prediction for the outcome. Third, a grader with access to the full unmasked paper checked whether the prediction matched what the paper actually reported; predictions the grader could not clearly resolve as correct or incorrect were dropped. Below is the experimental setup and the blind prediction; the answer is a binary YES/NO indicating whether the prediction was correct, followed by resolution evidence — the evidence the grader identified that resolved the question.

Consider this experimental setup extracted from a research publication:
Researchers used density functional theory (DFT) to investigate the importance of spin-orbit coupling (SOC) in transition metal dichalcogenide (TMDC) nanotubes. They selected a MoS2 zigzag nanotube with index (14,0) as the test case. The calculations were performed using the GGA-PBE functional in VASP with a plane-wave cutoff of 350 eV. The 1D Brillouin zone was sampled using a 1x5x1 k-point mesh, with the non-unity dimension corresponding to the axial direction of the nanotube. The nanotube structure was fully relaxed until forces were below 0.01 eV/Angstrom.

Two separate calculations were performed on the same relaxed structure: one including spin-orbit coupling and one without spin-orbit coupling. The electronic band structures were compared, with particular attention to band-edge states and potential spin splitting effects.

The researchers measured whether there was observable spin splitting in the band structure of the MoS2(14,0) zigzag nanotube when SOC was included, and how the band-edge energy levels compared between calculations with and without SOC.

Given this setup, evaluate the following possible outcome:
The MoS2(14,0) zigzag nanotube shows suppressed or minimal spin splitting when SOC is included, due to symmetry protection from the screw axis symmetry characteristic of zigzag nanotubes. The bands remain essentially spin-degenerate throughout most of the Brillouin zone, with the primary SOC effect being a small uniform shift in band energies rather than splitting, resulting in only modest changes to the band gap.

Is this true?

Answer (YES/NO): NO